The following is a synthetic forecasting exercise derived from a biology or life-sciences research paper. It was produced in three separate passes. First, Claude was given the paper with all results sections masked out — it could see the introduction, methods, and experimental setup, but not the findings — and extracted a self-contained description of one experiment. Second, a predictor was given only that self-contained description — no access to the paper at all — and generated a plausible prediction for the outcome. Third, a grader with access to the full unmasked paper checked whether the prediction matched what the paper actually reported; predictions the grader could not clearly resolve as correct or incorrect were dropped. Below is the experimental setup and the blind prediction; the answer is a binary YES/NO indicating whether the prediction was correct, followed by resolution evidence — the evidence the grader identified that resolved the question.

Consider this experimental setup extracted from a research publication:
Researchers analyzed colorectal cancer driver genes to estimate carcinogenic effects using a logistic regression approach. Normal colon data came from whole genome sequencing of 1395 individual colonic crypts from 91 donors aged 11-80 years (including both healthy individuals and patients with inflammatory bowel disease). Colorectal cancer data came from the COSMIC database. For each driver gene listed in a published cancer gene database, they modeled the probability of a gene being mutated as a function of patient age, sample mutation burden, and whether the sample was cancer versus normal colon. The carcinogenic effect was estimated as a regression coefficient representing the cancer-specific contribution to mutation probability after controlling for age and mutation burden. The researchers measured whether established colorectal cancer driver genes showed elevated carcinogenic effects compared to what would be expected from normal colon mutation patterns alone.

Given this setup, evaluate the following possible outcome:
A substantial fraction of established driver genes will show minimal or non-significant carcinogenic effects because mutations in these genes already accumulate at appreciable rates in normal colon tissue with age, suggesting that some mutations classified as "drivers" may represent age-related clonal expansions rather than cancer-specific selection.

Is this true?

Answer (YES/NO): NO